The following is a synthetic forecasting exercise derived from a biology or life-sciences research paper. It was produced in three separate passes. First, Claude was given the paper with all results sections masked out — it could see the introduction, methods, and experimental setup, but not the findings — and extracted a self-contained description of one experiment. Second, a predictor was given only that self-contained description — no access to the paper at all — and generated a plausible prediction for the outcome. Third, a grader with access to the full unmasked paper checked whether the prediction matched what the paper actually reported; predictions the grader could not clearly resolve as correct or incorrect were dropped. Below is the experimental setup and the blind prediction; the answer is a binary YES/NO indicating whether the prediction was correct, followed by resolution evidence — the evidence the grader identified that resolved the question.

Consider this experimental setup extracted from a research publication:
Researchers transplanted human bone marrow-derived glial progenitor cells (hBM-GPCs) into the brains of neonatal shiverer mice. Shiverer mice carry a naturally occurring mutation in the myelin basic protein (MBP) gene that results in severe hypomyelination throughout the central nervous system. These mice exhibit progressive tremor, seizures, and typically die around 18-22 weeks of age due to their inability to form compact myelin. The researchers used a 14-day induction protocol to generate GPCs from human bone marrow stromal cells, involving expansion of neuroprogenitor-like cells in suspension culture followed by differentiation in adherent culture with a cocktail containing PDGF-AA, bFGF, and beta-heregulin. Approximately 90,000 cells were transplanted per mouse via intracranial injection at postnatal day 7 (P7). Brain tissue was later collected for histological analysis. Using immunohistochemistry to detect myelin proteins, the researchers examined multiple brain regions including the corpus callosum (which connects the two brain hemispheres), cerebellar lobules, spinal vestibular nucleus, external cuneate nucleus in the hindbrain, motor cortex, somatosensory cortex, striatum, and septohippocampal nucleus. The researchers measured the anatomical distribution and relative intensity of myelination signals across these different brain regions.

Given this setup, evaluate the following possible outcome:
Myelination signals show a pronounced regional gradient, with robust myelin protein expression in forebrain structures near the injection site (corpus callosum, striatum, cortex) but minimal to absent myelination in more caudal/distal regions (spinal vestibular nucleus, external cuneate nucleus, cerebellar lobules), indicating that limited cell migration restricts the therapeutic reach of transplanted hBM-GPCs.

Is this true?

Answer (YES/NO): NO